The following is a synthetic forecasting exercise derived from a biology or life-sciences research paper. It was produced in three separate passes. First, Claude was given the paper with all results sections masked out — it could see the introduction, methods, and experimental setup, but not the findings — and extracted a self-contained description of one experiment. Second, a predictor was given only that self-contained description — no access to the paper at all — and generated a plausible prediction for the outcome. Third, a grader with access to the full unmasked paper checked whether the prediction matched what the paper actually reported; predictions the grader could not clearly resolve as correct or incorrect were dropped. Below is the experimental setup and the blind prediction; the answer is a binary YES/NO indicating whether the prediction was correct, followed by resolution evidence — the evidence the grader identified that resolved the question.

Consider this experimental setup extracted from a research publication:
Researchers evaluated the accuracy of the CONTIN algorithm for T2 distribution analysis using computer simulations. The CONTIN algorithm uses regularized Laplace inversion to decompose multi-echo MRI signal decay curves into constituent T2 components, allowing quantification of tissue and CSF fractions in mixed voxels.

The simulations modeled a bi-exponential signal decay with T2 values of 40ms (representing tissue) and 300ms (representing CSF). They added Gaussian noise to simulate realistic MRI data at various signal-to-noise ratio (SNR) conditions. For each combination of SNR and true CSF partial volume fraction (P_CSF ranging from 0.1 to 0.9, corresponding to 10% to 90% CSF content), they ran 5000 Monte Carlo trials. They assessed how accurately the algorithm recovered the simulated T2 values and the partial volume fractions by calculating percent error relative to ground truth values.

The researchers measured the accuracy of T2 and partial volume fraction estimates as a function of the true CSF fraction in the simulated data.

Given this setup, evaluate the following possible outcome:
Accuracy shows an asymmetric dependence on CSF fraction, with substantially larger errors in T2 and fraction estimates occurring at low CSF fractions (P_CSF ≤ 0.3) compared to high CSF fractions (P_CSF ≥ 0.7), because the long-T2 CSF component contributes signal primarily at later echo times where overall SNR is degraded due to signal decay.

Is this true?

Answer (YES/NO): YES